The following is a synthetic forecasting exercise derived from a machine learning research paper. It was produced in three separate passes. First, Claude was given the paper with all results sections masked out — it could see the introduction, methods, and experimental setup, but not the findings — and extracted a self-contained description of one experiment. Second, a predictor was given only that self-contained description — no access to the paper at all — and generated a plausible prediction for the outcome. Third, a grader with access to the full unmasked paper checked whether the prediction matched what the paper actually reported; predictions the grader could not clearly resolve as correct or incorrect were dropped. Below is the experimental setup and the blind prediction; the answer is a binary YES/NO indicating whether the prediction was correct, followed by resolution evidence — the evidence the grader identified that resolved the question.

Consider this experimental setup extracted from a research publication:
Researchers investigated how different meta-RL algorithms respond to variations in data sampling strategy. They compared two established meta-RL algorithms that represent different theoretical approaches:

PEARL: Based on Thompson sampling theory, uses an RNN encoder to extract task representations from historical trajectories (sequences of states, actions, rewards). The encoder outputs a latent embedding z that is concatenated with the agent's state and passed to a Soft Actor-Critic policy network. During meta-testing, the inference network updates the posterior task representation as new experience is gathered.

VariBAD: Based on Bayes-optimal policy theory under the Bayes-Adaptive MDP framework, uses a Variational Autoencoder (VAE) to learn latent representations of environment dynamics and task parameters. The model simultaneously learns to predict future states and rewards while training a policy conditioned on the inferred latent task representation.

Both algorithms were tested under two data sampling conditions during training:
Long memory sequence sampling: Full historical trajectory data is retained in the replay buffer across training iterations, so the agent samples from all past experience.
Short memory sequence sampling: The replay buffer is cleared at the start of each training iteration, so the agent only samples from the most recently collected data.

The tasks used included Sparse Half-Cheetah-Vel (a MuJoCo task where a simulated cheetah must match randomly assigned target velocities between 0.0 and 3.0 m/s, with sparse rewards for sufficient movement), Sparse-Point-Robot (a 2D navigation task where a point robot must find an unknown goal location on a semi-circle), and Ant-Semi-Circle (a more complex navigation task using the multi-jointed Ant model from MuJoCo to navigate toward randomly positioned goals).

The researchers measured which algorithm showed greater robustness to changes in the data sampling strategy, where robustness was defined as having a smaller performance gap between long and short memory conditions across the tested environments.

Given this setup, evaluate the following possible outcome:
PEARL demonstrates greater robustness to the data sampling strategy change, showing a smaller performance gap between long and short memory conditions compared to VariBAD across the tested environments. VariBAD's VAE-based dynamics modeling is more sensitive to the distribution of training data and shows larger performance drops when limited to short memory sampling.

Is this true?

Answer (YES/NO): NO